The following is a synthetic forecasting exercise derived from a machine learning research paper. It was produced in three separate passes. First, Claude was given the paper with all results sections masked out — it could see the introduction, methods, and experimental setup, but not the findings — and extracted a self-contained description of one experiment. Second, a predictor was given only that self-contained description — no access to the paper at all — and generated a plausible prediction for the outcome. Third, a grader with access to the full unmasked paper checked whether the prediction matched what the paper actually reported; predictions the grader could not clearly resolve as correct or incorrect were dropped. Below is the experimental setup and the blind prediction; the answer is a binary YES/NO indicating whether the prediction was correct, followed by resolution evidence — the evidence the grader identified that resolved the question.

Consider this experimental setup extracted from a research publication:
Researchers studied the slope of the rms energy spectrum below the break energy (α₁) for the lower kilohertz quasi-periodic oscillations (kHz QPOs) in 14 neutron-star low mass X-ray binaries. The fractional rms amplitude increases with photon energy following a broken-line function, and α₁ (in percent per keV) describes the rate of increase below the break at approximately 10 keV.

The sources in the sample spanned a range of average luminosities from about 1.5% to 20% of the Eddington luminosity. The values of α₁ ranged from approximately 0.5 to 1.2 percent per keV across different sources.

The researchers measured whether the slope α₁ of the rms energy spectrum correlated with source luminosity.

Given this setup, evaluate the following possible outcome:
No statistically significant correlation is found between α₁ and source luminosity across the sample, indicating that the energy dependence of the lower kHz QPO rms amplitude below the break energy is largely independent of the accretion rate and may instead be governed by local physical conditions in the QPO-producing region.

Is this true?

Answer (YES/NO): NO